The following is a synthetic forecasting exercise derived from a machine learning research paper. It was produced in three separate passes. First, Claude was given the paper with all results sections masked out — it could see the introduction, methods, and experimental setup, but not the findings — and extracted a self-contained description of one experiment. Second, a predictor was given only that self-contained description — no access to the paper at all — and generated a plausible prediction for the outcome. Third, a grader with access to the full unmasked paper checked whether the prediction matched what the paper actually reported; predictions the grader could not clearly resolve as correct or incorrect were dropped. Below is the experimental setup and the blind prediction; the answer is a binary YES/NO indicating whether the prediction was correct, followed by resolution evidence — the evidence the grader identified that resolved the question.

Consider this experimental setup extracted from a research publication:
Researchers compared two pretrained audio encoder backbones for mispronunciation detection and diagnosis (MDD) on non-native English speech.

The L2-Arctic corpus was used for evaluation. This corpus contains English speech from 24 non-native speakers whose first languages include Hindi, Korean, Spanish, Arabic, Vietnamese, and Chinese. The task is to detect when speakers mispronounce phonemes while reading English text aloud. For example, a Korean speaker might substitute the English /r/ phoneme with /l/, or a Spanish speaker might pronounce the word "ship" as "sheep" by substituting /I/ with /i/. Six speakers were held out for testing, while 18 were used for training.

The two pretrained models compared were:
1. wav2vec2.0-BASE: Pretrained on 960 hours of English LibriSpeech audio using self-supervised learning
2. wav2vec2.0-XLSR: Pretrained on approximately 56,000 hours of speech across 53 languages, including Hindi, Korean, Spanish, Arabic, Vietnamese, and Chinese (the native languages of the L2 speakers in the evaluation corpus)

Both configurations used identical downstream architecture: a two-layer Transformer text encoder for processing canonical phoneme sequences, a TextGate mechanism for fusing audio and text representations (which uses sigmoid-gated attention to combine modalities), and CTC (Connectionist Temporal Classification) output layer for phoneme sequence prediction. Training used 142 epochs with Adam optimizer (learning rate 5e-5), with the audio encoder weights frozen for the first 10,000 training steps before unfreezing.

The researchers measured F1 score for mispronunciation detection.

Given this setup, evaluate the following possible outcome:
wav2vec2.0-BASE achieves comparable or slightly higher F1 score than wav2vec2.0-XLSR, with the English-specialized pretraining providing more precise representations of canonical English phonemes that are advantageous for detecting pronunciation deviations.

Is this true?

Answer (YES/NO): NO